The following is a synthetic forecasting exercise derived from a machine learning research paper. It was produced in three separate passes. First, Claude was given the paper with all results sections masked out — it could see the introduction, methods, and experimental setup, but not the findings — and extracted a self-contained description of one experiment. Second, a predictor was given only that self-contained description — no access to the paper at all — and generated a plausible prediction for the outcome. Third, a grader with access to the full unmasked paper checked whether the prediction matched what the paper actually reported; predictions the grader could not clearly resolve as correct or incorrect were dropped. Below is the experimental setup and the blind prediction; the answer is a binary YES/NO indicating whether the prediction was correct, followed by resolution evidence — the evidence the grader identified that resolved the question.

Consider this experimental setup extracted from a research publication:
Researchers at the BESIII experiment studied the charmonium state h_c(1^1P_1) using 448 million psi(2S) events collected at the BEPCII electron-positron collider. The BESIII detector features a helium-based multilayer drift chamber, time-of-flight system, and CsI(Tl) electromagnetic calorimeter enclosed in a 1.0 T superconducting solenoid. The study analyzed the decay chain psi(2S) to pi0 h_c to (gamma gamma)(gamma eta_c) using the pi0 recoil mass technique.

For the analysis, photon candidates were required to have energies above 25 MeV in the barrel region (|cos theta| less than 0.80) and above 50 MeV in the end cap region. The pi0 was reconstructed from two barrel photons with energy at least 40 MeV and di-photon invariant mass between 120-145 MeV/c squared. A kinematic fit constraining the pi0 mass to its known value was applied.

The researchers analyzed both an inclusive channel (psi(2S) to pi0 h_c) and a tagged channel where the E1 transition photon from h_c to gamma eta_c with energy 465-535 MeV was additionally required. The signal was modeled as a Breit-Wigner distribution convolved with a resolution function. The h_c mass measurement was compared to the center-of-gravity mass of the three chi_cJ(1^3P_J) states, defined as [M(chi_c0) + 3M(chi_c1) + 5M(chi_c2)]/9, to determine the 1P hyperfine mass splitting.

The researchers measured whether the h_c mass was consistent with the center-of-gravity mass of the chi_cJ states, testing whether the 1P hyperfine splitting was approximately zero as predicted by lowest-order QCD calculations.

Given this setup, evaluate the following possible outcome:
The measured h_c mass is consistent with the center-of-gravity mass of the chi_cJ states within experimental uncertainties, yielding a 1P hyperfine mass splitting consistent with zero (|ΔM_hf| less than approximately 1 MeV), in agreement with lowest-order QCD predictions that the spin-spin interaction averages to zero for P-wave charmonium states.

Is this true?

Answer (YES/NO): YES